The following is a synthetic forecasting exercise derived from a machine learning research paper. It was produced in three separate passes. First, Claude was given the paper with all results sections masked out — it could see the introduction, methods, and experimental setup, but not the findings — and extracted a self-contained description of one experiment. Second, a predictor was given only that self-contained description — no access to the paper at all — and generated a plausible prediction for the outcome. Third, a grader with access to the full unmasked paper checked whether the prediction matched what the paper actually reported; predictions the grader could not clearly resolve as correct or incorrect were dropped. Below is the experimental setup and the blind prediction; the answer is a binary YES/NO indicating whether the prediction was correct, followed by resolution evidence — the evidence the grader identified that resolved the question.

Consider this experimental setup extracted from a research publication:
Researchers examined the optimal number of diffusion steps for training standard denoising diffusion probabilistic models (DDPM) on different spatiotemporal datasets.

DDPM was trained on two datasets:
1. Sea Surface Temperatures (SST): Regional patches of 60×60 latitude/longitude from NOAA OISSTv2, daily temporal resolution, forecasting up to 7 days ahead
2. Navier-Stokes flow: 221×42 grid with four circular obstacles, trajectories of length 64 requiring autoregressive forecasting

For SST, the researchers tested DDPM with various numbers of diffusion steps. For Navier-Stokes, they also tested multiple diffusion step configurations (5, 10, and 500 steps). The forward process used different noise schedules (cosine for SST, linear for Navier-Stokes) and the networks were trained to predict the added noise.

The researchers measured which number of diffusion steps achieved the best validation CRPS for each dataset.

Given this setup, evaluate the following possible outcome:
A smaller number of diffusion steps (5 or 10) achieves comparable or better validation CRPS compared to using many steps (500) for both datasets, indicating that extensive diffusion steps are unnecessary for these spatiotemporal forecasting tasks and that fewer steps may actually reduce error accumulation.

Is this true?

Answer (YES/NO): NO